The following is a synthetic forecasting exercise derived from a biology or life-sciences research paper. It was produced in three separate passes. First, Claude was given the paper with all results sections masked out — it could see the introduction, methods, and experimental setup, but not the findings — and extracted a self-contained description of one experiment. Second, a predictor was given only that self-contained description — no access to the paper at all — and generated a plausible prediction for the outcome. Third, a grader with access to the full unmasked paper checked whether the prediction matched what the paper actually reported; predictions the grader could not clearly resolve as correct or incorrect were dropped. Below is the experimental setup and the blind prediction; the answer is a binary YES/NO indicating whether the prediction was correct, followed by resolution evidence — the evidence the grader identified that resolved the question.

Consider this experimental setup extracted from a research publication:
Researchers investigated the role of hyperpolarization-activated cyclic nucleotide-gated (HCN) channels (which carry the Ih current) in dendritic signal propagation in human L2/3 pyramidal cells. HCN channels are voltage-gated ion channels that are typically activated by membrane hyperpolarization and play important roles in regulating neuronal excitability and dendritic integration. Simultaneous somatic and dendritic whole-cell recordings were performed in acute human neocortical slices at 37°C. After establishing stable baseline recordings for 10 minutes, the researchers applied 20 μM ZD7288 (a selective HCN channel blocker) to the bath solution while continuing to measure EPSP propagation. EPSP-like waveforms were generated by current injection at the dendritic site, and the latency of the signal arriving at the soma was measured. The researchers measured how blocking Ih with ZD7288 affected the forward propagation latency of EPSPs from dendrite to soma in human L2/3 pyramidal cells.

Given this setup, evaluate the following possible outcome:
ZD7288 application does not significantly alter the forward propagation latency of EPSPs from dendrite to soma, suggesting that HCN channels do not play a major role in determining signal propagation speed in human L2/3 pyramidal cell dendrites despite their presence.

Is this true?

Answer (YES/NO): YES